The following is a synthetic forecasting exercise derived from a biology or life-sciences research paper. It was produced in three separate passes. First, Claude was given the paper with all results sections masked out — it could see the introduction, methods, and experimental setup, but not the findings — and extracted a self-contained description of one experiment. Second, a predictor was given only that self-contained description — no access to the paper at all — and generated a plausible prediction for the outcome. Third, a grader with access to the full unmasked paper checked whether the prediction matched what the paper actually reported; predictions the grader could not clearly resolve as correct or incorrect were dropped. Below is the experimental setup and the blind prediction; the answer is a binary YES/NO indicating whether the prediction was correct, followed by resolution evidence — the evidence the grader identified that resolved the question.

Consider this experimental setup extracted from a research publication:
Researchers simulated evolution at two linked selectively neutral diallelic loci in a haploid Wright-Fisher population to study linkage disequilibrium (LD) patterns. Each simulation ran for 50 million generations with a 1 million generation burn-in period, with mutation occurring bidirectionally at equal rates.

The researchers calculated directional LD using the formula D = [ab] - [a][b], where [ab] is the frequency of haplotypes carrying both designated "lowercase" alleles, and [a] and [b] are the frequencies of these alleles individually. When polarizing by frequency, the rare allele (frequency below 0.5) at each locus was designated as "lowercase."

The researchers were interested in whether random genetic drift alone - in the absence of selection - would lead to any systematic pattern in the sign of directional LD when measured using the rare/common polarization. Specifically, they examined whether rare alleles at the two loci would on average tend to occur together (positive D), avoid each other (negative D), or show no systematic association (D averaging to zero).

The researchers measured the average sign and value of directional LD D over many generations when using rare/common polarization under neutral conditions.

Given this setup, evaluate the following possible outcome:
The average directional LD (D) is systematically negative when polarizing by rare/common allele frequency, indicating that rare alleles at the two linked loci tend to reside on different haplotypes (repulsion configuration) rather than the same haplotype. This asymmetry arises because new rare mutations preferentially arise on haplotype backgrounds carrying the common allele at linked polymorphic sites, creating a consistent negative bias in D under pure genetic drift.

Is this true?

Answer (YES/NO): NO